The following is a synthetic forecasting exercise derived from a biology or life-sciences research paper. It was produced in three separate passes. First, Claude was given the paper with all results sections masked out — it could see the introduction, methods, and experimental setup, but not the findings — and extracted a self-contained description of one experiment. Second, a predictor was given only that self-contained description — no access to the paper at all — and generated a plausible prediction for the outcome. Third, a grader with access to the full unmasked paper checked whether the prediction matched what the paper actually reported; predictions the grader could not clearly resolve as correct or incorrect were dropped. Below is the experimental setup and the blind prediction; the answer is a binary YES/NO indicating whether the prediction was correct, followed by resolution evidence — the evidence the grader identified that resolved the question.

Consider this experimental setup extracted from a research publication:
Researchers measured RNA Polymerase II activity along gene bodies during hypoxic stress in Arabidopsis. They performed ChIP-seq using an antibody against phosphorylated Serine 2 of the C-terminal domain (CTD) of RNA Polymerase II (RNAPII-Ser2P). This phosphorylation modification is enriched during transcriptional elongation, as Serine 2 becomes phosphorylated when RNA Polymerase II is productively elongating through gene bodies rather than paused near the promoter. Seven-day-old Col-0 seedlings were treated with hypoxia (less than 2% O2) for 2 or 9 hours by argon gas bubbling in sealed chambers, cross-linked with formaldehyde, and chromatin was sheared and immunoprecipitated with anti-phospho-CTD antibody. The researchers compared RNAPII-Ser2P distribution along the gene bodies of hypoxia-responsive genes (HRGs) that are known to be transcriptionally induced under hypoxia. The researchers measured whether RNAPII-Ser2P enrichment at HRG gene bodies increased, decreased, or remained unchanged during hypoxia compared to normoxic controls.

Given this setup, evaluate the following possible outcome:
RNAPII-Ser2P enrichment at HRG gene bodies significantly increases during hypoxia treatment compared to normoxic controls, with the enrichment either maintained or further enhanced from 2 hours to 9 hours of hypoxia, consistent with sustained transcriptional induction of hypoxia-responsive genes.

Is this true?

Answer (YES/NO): YES